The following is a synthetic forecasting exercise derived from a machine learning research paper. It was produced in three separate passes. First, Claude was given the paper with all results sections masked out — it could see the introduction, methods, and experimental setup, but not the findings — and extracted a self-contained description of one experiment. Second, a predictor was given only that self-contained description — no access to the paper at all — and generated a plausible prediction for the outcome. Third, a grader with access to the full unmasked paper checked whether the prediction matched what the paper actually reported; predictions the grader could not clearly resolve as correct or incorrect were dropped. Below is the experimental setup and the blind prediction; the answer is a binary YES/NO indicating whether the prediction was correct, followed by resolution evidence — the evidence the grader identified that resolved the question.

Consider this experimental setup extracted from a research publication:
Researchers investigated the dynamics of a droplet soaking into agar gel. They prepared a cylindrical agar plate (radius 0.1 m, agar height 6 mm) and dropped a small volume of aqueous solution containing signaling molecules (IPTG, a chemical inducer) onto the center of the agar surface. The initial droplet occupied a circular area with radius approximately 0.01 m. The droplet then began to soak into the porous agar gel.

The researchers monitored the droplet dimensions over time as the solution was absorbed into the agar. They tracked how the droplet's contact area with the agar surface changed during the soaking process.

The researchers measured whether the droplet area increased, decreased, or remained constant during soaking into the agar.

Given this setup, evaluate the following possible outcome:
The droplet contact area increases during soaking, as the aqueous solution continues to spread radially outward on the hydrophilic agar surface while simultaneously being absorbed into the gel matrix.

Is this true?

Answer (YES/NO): NO